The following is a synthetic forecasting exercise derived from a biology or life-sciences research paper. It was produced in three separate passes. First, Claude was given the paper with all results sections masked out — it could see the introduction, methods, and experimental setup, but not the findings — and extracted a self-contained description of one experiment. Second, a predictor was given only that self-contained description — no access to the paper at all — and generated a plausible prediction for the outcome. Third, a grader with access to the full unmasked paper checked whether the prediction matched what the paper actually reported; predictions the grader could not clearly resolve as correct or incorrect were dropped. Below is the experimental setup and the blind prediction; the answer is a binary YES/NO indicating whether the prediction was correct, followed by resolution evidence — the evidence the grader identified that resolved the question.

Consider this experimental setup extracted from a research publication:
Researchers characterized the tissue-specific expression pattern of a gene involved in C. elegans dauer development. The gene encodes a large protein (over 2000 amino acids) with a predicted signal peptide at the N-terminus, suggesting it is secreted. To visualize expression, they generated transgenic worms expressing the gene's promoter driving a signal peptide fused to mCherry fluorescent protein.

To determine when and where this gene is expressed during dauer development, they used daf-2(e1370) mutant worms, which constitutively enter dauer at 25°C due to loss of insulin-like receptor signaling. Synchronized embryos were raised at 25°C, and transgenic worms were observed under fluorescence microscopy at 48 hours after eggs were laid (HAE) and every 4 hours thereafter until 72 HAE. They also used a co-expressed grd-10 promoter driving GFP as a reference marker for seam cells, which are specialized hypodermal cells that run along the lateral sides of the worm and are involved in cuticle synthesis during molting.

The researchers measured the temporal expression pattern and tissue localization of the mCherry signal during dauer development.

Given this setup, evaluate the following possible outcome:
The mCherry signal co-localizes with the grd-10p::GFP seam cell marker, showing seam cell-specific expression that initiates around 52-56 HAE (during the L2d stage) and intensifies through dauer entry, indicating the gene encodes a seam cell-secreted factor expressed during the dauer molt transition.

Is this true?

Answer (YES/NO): NO